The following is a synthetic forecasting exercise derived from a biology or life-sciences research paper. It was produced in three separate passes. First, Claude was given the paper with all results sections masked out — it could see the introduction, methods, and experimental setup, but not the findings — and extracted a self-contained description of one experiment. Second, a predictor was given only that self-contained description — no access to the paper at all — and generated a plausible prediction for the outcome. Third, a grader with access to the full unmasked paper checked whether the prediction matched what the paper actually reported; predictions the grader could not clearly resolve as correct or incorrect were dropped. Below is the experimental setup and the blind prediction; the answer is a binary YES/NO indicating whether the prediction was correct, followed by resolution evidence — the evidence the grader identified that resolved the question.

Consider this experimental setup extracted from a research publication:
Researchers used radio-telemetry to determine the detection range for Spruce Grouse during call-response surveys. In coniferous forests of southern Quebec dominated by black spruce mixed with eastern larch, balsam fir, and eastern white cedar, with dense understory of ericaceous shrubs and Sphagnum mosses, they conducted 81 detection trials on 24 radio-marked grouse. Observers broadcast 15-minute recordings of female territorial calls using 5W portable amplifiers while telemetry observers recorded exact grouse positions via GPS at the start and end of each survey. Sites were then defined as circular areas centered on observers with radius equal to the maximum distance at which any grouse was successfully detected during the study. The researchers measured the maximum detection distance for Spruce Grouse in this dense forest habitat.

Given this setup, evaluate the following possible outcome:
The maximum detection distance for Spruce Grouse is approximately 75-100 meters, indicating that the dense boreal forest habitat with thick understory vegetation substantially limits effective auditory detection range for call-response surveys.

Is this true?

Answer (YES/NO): YES